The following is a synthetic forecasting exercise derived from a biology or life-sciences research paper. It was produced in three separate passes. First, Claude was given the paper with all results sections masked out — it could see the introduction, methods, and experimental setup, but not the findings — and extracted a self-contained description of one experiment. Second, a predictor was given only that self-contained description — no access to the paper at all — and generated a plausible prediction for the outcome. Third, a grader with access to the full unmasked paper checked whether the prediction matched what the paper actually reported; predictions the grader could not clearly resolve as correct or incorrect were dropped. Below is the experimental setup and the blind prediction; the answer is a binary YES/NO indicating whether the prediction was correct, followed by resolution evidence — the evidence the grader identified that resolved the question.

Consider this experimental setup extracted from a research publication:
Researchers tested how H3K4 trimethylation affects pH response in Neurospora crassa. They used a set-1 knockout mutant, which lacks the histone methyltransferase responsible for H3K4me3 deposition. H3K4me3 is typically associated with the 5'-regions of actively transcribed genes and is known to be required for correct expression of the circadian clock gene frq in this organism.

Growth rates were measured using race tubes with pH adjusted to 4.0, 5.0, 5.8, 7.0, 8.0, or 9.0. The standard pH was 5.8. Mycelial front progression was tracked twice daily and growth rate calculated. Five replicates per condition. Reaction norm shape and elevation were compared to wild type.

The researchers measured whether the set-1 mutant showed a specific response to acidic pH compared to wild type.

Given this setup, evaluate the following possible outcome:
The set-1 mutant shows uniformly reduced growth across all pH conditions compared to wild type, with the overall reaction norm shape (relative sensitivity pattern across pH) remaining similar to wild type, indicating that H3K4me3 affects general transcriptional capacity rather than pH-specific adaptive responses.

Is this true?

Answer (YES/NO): NO